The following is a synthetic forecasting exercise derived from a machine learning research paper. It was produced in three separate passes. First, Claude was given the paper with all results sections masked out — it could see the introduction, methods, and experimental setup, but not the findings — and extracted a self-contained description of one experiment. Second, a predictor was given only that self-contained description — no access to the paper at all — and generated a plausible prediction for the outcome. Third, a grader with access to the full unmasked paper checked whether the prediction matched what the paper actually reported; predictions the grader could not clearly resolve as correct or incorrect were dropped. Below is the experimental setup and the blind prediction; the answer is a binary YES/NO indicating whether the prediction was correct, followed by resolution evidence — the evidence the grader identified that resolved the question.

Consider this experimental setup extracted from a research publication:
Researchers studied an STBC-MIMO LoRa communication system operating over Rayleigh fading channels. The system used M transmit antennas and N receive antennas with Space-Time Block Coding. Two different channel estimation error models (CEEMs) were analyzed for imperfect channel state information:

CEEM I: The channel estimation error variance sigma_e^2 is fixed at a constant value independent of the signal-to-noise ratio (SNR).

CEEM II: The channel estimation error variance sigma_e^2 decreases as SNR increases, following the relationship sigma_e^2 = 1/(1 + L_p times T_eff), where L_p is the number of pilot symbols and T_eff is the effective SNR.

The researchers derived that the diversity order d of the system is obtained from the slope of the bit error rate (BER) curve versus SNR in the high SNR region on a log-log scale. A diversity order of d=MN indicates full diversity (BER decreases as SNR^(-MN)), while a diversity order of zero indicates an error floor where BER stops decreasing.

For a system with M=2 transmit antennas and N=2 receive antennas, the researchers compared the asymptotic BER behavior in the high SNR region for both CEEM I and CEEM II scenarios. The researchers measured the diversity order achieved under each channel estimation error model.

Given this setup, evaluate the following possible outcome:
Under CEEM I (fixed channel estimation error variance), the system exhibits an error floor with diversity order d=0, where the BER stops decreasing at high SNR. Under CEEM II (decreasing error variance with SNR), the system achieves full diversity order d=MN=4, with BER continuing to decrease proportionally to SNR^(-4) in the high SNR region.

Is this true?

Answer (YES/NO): YES